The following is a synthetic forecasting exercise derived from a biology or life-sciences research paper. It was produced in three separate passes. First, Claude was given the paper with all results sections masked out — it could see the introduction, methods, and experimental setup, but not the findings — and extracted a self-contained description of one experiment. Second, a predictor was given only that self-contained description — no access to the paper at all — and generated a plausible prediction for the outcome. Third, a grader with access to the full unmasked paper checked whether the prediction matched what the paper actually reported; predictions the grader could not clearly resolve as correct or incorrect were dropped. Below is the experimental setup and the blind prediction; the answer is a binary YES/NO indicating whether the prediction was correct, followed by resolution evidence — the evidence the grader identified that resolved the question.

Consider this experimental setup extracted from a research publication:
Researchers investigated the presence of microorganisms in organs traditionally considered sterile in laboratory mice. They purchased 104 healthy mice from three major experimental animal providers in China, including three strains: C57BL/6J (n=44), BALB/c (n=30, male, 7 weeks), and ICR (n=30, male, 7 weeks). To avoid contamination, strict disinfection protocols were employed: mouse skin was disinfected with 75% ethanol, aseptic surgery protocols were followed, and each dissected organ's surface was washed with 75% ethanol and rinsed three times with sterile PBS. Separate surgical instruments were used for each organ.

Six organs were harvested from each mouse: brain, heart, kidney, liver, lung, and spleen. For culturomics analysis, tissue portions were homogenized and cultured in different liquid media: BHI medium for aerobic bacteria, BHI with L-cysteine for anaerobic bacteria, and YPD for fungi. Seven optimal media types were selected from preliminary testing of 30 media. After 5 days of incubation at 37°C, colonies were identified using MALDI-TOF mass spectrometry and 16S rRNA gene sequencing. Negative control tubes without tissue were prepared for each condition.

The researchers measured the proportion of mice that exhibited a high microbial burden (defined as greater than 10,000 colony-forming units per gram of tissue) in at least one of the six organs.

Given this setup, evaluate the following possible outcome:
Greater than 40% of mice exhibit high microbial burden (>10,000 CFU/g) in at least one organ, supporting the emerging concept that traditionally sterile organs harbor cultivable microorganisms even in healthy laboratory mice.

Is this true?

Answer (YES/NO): NO